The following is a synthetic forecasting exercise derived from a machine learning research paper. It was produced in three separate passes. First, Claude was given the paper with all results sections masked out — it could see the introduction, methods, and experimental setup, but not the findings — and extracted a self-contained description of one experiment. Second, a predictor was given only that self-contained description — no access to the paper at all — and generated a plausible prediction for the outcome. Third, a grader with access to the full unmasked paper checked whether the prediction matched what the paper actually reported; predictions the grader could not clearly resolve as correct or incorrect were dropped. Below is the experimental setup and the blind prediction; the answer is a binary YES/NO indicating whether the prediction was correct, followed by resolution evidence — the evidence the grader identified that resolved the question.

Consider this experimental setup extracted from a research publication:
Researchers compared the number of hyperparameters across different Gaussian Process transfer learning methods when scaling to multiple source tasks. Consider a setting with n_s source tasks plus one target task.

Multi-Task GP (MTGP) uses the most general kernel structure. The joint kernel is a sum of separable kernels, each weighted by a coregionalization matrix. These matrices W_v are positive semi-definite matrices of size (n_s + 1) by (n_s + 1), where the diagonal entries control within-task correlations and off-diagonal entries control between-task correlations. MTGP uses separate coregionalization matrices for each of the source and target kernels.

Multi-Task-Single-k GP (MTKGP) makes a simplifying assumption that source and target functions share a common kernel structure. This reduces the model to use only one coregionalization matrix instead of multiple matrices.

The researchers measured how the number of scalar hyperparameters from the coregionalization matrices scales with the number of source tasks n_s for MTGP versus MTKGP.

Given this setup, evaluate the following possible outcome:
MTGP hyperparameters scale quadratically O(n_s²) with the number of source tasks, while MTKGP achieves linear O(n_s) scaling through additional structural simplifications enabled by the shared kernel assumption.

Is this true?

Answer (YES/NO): NO